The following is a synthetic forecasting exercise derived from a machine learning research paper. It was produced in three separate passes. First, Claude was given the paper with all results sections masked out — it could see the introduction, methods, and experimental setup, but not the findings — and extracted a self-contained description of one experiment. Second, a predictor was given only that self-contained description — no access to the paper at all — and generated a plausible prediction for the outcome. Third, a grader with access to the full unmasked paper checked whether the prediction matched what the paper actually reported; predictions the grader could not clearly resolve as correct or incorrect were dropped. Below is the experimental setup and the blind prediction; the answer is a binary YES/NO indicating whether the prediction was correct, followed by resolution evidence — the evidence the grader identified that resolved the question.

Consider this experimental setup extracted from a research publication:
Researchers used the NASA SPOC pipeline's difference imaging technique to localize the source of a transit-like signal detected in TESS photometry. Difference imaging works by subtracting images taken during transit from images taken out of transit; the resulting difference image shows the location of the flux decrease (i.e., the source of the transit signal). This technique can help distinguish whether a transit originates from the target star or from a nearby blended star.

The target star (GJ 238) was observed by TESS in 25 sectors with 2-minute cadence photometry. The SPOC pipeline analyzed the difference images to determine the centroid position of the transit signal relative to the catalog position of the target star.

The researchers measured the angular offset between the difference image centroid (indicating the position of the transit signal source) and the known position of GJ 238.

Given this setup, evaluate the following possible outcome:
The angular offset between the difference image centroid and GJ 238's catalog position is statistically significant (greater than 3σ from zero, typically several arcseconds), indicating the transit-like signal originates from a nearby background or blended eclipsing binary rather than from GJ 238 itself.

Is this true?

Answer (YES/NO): NO